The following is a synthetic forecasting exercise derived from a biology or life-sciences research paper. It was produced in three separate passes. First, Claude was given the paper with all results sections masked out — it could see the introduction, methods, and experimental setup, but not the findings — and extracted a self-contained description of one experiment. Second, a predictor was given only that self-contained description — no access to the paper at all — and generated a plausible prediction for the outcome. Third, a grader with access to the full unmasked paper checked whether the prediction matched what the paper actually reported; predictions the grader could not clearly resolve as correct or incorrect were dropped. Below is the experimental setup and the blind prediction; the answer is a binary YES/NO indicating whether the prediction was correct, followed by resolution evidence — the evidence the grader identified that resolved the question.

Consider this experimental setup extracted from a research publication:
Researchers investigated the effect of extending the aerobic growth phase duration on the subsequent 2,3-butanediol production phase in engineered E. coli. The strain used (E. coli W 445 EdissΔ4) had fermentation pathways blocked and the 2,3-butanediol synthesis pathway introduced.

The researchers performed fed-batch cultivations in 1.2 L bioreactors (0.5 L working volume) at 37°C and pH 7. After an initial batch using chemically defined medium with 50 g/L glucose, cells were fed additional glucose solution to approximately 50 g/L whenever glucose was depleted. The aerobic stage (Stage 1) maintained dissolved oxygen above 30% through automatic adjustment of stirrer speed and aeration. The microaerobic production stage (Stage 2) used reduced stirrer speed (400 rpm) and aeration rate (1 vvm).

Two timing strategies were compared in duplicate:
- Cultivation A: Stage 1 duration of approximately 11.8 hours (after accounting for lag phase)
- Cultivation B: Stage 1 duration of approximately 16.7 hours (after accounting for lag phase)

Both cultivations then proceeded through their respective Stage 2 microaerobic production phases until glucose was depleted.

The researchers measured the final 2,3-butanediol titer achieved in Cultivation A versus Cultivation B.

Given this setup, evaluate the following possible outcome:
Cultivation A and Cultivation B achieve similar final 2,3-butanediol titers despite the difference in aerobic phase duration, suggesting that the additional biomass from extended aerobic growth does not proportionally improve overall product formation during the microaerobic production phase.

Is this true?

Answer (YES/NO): NO